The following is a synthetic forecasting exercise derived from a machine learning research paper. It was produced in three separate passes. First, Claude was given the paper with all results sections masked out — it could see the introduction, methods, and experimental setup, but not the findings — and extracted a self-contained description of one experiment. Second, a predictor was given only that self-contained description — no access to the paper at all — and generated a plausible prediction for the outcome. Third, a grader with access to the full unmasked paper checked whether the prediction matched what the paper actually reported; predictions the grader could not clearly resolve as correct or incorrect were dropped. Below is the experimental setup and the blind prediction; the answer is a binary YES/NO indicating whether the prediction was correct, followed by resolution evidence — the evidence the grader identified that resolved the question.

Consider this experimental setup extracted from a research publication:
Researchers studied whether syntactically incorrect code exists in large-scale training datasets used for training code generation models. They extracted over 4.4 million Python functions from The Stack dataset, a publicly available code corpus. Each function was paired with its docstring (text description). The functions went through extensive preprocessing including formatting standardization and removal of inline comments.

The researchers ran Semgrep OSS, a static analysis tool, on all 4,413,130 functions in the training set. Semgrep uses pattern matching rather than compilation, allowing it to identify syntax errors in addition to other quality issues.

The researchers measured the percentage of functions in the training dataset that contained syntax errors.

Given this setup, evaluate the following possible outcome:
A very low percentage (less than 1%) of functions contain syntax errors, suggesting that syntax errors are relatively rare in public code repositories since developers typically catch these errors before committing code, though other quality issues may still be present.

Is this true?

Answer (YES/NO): YES